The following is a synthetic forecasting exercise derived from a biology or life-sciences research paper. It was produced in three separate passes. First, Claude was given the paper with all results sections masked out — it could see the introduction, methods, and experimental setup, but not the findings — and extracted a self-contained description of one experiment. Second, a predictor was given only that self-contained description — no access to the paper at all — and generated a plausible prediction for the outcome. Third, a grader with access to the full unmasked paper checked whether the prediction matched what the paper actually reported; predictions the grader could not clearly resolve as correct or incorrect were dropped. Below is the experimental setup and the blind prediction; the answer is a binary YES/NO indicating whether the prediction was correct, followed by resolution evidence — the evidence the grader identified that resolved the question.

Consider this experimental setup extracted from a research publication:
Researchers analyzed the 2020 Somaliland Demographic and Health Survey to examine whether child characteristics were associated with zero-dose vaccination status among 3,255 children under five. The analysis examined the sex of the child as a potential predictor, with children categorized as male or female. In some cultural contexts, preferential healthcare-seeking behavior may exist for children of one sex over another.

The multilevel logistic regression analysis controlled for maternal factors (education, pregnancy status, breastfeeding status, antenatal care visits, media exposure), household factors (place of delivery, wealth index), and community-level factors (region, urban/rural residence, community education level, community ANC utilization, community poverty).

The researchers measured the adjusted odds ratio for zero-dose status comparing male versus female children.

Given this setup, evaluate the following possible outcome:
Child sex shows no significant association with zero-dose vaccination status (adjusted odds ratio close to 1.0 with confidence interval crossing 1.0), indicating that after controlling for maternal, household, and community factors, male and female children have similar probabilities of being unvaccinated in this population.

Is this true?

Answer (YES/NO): YES